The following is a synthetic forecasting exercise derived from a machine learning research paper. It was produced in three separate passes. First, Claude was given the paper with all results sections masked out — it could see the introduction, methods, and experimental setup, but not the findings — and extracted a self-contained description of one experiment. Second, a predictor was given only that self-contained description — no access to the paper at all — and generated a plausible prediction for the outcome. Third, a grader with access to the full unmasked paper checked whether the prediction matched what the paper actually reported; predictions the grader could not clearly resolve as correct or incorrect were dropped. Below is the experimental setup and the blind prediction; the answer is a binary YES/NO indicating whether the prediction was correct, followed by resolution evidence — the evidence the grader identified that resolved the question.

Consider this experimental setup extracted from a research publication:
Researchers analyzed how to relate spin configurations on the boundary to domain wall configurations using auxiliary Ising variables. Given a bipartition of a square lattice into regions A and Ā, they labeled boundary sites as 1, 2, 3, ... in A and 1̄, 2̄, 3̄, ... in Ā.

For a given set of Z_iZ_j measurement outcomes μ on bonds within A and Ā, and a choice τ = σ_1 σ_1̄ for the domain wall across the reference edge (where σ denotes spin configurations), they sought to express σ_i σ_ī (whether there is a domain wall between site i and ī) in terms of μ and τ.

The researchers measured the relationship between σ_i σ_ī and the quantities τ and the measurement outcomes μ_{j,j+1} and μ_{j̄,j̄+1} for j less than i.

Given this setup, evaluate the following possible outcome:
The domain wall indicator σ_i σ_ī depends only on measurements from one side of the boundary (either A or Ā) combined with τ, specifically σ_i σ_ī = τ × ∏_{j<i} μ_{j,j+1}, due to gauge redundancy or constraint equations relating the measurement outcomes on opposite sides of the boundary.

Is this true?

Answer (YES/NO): NO